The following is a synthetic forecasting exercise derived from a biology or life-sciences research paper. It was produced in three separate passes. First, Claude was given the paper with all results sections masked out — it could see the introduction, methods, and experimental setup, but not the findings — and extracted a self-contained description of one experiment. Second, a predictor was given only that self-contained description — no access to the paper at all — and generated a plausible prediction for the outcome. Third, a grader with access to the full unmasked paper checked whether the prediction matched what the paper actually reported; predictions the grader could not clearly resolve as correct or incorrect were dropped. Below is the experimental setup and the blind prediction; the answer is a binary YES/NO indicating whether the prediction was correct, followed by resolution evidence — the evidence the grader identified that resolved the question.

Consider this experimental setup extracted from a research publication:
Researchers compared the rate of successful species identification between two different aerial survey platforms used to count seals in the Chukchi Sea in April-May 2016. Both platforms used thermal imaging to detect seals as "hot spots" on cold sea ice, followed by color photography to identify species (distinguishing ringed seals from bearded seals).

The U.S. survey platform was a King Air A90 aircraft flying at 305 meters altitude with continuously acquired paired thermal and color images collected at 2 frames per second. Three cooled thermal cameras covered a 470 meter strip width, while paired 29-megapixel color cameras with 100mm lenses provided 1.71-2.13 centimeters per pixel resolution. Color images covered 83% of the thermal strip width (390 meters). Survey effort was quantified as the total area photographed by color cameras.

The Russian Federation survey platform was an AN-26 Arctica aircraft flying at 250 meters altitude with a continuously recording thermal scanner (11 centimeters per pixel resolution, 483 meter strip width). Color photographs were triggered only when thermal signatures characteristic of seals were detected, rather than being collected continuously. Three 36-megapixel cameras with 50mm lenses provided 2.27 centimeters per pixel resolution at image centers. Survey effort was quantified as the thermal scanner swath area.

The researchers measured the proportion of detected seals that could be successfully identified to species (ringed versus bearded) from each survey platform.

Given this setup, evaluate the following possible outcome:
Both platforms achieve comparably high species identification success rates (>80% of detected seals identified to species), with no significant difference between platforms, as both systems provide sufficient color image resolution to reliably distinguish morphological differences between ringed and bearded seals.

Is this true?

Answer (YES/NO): NO